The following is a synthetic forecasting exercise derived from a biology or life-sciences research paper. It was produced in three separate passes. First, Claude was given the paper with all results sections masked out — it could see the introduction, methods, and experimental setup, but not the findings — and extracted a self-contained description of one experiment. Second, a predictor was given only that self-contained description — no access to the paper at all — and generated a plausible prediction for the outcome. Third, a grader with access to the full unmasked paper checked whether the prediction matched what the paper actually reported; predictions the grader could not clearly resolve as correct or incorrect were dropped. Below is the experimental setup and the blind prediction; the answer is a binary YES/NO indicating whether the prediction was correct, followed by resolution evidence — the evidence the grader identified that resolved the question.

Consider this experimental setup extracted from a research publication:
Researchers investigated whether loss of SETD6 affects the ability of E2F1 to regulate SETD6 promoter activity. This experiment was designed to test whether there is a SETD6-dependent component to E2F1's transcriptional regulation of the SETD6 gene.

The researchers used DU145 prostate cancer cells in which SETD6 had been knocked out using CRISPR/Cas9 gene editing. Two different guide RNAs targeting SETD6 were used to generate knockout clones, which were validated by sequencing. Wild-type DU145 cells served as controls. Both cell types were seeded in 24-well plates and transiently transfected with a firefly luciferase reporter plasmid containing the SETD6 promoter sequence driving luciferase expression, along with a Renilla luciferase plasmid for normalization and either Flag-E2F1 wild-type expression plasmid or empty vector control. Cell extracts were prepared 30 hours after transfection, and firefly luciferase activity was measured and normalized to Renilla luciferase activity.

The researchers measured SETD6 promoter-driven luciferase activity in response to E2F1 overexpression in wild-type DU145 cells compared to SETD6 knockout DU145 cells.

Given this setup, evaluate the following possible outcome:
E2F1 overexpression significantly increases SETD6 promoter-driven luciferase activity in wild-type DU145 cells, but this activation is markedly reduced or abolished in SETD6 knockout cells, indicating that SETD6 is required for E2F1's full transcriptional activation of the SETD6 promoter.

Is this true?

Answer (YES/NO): YES